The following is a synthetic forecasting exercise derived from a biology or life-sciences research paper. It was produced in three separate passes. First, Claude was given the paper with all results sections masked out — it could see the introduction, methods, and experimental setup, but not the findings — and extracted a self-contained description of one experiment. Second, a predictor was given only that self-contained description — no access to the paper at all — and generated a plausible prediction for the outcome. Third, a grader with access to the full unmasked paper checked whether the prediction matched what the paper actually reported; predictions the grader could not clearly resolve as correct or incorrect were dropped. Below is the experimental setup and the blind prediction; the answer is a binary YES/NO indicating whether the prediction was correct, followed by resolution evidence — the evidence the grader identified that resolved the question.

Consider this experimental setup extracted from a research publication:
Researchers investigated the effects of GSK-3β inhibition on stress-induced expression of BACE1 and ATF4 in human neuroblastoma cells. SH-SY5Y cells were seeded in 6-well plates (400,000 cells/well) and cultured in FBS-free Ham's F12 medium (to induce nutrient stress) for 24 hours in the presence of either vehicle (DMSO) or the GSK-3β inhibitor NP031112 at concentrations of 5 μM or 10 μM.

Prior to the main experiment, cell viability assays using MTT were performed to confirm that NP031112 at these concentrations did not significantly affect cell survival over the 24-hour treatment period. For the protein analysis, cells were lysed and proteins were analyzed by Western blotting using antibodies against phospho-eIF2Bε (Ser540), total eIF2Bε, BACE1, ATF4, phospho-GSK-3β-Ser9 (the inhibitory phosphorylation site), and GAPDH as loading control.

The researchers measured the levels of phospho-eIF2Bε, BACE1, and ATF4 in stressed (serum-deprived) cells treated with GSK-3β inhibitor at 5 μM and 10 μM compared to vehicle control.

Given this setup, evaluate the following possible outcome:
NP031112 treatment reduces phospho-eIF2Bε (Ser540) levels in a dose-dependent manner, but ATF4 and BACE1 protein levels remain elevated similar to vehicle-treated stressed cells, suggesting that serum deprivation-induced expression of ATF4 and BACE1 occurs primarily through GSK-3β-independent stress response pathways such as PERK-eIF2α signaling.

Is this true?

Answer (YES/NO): NO